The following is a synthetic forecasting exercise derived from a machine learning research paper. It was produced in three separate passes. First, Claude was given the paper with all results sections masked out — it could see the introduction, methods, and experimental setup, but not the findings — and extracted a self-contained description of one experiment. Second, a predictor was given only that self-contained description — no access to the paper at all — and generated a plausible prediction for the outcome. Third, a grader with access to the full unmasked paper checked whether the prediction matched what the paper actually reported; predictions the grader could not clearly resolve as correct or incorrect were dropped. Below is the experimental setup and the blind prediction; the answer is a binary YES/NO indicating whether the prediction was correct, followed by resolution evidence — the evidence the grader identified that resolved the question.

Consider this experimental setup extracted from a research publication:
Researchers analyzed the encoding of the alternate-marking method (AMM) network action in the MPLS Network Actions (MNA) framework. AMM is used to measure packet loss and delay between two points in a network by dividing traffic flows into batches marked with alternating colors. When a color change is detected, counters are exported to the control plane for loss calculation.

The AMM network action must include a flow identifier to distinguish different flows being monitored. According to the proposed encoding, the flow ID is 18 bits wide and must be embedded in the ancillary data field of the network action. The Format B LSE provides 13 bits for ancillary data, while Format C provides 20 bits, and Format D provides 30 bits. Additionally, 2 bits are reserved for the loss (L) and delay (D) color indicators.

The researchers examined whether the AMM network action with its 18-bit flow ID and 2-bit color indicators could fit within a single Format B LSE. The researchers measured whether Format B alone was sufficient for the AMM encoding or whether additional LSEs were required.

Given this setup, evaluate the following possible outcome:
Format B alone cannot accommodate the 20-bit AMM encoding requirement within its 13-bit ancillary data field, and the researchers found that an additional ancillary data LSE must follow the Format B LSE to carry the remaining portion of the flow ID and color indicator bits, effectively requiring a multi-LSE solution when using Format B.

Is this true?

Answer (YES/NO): NO